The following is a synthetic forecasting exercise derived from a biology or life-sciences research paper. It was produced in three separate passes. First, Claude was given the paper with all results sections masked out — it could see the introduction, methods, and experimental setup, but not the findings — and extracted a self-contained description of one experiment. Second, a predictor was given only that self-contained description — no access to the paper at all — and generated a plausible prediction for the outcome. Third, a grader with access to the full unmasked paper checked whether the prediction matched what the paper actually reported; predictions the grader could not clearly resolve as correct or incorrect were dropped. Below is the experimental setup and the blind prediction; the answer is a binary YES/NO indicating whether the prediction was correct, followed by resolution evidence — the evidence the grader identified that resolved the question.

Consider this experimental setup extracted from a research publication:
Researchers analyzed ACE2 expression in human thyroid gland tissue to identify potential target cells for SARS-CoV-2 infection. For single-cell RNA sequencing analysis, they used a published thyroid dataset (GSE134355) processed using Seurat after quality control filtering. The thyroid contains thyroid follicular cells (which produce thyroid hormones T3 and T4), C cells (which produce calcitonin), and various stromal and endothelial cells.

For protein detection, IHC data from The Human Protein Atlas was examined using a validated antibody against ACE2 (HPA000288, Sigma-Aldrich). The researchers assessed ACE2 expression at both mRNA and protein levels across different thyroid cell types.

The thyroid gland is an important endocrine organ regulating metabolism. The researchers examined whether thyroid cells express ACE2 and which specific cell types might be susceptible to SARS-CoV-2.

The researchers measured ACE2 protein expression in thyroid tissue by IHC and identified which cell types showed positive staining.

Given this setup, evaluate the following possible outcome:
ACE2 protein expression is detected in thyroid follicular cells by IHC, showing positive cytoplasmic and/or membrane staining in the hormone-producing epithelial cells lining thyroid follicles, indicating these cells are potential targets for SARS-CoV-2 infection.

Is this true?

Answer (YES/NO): NO